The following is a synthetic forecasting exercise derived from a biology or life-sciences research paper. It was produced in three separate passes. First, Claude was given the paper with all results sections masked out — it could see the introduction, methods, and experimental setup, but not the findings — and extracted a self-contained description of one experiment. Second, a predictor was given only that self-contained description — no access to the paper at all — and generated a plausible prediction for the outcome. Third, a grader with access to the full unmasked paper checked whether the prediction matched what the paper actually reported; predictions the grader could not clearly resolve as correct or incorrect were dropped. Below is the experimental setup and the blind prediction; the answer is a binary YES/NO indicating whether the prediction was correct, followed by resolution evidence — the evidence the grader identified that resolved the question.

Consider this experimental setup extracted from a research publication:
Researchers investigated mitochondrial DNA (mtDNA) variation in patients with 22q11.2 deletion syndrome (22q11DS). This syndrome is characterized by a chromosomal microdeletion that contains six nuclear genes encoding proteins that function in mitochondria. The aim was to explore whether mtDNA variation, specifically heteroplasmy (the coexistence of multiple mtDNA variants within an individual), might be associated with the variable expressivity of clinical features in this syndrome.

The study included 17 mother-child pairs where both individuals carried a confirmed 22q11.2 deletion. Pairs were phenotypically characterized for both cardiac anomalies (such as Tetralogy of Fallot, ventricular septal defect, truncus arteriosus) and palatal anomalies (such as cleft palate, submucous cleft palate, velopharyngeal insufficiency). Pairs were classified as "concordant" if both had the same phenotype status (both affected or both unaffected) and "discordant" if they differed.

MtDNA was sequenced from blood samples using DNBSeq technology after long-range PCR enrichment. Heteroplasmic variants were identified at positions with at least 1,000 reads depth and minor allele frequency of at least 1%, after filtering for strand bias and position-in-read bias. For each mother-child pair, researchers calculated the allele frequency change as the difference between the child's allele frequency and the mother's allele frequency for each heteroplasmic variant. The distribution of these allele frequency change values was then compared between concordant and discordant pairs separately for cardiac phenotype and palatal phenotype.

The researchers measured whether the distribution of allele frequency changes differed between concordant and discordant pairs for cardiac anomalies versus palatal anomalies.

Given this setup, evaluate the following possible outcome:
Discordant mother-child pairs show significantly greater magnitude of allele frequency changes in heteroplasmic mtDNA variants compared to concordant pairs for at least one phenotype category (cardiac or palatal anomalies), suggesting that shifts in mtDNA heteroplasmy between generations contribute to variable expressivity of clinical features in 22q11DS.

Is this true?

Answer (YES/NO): YES